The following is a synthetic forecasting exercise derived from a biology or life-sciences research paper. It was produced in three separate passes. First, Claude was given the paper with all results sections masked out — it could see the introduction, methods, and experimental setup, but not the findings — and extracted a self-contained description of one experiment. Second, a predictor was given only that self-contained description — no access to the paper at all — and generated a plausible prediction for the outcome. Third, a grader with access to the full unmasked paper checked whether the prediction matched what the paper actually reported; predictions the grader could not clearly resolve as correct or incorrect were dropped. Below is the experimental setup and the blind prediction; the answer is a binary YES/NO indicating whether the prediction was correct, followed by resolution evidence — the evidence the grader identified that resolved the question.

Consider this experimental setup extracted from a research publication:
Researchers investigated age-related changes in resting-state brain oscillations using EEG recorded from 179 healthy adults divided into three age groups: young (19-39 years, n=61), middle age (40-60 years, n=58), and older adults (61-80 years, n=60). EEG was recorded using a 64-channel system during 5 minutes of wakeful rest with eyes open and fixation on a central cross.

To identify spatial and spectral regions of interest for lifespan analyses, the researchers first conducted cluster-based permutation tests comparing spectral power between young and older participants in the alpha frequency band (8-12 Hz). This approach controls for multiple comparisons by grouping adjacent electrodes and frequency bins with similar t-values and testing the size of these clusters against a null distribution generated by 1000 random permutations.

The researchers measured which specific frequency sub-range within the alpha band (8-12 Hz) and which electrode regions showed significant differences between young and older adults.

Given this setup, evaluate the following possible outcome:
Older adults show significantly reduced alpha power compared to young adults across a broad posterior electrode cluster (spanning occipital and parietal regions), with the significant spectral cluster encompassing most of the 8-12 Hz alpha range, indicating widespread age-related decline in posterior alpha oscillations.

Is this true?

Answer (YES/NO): NO